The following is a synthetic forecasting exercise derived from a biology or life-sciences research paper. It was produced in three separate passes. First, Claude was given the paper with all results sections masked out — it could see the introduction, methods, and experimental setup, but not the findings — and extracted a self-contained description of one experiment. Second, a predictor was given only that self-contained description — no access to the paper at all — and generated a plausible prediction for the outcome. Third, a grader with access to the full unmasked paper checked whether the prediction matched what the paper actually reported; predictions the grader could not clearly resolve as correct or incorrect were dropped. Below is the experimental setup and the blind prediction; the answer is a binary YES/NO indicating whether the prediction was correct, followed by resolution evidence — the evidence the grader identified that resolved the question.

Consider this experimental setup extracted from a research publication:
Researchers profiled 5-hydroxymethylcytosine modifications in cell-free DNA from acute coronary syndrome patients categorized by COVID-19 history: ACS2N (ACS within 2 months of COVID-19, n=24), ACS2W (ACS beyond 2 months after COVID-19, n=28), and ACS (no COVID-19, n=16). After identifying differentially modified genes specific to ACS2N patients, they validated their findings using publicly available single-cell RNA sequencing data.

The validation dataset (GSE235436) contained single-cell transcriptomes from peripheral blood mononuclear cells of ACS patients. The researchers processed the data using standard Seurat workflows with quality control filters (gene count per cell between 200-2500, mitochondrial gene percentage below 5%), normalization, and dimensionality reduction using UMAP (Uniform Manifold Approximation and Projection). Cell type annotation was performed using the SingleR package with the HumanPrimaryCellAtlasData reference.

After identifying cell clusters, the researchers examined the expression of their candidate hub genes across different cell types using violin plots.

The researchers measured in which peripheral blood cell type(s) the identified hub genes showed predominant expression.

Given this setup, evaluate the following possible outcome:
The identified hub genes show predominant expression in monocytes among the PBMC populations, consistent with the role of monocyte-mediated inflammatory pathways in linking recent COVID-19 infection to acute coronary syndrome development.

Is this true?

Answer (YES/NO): NO